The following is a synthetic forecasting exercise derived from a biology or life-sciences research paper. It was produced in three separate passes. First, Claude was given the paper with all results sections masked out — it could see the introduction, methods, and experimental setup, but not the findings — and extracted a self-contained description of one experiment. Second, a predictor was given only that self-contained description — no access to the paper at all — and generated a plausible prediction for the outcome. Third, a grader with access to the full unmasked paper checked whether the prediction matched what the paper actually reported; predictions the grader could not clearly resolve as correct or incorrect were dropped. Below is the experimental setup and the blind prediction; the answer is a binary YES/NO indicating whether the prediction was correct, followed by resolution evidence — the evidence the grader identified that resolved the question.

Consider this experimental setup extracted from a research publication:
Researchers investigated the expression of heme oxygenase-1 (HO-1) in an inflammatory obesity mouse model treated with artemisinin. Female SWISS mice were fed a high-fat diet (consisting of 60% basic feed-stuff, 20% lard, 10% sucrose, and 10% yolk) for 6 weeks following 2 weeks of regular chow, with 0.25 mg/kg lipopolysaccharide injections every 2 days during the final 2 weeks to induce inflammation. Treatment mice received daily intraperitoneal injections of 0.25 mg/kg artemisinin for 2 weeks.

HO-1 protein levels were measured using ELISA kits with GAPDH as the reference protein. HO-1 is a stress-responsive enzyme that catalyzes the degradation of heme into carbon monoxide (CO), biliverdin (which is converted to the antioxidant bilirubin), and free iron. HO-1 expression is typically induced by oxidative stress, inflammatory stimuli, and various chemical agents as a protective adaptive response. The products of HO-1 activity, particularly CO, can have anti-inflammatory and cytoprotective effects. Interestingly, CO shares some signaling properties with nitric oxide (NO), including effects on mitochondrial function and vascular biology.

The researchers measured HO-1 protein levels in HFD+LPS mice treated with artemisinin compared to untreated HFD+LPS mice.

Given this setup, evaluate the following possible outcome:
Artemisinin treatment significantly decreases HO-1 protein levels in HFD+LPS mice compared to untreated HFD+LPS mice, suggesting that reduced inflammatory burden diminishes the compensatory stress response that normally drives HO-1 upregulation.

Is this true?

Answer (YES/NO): YES